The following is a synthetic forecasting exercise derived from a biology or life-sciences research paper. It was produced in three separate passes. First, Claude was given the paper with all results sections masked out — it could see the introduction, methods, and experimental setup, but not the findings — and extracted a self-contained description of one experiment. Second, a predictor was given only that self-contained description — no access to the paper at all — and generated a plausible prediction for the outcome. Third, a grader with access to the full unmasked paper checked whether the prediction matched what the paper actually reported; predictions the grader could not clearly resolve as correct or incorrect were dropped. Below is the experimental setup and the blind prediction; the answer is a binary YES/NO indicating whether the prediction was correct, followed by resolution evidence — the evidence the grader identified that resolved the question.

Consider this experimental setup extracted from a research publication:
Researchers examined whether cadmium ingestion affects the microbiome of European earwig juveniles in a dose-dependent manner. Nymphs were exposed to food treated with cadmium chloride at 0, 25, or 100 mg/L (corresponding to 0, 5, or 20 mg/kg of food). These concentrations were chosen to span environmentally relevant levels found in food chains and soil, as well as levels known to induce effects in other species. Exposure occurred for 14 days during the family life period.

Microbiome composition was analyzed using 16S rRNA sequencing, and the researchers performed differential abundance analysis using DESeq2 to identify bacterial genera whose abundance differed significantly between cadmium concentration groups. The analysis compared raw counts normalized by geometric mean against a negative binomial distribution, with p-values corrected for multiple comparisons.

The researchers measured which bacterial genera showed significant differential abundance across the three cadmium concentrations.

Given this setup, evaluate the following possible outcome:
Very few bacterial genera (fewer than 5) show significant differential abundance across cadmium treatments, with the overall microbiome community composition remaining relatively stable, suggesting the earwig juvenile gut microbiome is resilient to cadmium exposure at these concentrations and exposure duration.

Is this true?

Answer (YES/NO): NO